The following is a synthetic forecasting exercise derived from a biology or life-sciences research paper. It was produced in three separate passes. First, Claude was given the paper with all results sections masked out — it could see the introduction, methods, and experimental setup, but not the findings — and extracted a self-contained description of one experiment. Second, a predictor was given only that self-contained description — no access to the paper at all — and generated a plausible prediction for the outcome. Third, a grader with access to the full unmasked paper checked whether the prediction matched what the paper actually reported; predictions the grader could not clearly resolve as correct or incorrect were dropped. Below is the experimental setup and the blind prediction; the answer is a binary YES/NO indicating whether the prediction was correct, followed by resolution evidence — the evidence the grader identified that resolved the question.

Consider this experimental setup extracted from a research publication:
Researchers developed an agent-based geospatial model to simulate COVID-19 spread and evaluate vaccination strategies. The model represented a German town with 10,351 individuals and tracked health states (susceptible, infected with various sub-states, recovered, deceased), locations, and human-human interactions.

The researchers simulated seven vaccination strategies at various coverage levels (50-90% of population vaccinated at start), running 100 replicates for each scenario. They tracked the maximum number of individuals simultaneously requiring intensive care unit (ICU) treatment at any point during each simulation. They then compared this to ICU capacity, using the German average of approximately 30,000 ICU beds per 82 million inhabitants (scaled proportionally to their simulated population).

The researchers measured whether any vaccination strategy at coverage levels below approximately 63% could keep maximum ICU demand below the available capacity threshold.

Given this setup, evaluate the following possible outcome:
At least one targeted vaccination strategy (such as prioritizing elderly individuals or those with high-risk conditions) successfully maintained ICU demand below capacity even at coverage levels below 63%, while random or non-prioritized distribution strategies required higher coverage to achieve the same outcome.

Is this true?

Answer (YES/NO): NO